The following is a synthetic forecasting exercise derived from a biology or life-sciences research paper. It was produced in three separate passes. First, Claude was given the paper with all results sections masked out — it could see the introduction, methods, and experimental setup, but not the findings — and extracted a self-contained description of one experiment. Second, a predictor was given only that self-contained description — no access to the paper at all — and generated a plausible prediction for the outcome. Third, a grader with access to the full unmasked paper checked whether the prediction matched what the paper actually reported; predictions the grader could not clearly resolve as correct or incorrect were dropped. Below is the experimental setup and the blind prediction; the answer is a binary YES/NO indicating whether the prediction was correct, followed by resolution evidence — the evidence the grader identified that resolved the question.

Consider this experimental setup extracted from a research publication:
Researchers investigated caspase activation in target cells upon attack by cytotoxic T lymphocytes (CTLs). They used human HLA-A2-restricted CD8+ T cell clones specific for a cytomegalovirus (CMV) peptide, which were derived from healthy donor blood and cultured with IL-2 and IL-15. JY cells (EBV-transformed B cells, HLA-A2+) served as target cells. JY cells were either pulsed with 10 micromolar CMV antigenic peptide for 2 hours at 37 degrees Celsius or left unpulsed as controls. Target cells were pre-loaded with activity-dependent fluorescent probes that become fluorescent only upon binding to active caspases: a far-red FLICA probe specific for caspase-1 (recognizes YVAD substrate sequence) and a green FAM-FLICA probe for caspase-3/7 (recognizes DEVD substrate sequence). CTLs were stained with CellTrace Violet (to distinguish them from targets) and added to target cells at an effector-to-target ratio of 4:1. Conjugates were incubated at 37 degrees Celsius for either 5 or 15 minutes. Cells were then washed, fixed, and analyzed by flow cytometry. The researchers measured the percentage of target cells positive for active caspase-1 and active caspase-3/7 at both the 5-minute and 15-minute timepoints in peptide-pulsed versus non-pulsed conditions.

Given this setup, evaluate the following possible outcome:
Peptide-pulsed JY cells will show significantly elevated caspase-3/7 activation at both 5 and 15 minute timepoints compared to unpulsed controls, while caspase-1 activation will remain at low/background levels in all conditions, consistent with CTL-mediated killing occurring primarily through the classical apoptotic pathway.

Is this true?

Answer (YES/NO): NO